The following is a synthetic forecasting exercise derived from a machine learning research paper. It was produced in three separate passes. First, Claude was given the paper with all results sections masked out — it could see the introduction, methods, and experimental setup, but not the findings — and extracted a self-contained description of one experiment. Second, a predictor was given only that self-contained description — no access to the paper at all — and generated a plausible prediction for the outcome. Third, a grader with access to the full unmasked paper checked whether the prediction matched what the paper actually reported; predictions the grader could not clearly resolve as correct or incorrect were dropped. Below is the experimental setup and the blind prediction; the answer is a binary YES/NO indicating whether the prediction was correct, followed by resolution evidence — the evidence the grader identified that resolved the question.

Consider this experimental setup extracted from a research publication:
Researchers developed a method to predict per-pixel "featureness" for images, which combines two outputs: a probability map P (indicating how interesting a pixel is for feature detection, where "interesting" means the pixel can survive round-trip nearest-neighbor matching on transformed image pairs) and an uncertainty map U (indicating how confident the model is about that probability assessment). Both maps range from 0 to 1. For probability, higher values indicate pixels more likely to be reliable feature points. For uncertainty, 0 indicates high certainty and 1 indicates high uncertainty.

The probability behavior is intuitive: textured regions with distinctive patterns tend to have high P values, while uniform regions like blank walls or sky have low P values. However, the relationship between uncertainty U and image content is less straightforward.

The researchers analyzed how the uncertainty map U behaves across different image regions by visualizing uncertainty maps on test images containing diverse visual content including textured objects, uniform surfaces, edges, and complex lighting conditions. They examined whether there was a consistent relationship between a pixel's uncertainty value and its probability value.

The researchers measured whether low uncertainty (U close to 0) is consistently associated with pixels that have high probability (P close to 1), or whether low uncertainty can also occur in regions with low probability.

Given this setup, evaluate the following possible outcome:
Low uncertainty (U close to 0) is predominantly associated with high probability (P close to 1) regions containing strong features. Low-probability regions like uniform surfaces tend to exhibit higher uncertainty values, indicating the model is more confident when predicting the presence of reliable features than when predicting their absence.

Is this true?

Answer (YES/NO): NO